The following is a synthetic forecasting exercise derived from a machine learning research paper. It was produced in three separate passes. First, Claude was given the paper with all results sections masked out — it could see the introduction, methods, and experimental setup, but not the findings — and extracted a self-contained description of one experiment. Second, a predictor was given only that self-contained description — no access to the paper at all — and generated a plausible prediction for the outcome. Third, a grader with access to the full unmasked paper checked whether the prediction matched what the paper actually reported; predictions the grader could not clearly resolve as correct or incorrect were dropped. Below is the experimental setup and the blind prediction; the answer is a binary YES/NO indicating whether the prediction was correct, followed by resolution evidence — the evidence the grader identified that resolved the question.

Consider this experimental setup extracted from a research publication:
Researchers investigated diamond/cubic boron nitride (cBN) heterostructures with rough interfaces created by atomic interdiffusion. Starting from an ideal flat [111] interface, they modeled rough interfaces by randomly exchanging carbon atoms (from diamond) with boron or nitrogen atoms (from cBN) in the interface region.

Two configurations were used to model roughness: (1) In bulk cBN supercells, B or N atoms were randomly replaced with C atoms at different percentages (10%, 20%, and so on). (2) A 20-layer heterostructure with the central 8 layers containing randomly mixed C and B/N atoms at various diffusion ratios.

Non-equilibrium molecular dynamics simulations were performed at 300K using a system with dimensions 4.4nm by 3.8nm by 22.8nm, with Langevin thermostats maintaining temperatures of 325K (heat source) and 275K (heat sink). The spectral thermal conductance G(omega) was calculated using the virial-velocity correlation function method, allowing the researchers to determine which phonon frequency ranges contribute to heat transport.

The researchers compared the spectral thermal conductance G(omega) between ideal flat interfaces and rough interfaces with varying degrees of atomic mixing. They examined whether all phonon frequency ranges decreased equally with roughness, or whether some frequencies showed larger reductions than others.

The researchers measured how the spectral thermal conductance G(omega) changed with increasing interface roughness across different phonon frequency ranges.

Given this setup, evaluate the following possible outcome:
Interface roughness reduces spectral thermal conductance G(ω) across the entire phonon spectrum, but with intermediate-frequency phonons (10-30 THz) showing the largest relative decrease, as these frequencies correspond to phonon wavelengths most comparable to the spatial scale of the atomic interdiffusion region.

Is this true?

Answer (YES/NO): NO